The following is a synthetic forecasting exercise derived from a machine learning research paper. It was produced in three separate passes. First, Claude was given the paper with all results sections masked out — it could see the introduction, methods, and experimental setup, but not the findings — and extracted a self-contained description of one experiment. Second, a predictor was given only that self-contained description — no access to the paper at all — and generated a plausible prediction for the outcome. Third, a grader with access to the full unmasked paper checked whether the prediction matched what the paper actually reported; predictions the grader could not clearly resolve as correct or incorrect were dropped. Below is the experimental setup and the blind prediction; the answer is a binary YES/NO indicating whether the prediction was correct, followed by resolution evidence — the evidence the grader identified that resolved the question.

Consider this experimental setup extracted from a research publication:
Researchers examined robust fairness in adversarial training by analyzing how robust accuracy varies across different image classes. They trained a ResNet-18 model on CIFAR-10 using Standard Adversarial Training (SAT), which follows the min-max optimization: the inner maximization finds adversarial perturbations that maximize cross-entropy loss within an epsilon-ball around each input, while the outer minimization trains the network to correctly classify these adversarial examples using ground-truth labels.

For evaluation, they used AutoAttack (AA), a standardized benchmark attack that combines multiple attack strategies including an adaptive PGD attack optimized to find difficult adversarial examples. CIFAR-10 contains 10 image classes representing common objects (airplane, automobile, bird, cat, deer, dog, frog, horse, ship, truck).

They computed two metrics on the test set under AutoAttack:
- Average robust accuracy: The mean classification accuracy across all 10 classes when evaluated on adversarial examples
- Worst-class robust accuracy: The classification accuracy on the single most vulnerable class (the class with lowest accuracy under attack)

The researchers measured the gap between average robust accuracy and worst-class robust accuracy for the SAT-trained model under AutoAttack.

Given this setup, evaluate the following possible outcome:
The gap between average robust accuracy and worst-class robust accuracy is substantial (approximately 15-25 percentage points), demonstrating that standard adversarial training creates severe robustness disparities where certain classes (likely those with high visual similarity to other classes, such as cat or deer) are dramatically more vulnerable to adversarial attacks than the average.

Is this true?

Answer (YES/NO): NO